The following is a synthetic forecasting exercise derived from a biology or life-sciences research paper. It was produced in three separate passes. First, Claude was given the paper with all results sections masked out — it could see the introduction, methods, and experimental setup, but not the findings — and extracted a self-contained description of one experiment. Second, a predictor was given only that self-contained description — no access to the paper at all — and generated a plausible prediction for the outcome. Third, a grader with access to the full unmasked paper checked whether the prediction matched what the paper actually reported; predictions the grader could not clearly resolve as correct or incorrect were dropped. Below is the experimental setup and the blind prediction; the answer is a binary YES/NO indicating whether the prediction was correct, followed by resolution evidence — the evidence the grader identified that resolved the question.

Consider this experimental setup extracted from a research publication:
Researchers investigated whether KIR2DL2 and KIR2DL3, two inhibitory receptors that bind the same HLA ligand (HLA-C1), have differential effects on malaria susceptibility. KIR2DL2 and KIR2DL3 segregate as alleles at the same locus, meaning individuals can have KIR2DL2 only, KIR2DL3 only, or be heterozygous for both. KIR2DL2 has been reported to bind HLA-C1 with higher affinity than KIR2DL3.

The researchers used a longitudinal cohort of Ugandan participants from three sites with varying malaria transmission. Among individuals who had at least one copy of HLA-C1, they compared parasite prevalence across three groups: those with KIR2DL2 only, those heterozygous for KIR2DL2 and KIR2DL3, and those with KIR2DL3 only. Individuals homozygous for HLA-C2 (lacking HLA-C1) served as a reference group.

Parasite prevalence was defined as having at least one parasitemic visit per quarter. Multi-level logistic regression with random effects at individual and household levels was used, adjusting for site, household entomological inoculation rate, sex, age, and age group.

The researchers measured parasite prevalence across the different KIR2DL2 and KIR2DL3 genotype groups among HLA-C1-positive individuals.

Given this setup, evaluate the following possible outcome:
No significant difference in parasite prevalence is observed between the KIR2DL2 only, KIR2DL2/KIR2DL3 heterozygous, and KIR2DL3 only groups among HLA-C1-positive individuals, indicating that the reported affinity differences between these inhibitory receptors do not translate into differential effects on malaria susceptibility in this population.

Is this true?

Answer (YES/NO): NO